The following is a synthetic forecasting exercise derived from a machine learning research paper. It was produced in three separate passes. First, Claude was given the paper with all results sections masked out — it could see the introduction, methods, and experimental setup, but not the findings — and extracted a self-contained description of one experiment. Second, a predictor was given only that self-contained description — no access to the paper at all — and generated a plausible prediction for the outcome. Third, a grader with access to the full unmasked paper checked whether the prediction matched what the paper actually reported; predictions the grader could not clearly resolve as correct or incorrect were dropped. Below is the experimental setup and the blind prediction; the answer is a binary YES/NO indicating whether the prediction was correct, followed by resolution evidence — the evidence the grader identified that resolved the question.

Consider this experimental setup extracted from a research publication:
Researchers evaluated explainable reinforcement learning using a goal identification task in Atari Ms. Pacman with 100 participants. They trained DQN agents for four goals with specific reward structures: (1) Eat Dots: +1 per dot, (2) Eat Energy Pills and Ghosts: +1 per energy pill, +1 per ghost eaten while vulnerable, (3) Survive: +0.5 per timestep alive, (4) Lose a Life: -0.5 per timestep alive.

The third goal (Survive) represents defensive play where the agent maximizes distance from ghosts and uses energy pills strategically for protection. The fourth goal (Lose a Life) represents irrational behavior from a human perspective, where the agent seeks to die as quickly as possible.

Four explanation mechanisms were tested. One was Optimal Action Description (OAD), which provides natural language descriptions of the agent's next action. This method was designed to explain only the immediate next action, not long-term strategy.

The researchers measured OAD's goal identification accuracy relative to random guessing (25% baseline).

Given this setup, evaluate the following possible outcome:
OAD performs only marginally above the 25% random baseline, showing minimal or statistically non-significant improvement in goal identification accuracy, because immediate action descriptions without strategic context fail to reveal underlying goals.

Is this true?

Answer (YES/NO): YES